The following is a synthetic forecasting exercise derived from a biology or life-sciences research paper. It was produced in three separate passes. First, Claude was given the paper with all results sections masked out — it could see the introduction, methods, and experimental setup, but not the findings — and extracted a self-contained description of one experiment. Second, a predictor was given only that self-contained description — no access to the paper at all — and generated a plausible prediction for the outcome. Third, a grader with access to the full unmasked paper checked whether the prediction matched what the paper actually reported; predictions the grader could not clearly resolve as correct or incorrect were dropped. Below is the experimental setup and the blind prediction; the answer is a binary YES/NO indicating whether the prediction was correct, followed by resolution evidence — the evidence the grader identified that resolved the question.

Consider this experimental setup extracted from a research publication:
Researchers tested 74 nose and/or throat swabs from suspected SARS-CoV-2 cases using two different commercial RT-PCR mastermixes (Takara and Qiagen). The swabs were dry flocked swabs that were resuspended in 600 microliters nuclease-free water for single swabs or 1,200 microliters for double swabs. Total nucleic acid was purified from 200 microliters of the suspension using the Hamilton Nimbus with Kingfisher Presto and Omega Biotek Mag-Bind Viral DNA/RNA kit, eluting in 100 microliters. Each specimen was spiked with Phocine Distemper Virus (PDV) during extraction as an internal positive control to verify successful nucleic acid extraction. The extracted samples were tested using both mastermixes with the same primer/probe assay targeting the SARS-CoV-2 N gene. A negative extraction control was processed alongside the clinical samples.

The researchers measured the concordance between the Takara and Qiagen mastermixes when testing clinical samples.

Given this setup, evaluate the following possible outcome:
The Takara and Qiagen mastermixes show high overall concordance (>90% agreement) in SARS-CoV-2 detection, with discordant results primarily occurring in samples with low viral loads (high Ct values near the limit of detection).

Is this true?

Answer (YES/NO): YES